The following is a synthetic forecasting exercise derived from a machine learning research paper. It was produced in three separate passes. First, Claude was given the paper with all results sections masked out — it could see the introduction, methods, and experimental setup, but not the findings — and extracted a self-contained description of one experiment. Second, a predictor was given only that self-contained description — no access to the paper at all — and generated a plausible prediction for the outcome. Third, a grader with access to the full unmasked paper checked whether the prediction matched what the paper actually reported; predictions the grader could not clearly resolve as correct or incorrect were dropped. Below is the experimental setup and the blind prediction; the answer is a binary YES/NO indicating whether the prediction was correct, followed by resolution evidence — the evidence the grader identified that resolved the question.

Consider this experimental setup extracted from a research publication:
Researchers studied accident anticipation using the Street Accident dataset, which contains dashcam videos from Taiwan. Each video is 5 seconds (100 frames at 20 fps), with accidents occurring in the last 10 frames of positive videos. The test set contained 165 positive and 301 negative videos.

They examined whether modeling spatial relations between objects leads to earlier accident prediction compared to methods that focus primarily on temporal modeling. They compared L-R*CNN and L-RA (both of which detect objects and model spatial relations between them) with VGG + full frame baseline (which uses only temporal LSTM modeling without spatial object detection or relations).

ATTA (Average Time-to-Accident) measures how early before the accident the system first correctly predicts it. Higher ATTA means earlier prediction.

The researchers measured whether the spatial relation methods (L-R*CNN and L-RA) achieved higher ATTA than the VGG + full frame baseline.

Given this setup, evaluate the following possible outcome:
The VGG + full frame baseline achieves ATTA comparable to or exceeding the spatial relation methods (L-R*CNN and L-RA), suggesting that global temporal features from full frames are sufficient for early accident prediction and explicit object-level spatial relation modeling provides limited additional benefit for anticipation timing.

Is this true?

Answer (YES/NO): YES